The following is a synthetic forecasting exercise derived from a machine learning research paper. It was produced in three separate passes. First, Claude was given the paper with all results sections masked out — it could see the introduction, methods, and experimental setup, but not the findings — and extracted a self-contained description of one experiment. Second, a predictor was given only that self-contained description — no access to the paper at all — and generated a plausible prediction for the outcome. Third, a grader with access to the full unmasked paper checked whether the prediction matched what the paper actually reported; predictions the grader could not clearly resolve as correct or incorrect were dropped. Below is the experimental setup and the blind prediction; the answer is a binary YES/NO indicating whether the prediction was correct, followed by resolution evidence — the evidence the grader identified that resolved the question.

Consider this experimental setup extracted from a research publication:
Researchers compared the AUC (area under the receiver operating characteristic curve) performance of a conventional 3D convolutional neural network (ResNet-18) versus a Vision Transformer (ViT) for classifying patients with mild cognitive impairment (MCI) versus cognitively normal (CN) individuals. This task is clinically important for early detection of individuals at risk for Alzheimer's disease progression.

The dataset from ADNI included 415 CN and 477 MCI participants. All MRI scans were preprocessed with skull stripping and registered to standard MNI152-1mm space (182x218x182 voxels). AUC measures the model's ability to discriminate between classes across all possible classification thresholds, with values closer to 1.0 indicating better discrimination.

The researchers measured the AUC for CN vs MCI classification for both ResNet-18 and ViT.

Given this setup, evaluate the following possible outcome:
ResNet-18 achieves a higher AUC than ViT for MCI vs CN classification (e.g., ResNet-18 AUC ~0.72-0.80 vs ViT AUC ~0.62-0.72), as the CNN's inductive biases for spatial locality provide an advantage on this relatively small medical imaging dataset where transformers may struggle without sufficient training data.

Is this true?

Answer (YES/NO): YES